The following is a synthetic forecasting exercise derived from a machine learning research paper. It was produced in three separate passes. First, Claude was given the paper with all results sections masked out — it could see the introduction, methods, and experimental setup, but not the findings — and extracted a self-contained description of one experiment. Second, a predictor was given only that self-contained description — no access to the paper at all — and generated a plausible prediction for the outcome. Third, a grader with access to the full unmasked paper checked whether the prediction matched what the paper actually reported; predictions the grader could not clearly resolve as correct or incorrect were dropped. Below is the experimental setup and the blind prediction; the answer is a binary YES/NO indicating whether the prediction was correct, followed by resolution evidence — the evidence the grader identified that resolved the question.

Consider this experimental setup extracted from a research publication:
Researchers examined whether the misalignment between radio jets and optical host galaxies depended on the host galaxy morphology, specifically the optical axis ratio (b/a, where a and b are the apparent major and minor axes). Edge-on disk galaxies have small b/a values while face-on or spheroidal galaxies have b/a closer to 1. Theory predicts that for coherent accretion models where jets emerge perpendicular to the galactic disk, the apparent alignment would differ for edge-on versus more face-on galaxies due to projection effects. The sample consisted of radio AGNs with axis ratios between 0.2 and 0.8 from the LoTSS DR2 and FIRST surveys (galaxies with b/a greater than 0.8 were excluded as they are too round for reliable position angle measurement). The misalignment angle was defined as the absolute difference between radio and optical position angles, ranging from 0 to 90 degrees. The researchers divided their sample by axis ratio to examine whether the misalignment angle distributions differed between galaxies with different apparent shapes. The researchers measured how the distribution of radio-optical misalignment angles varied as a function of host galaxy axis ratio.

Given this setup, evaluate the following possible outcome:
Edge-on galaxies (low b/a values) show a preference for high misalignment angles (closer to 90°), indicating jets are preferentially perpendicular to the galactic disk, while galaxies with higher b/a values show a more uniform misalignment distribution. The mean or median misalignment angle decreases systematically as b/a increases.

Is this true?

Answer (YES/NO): YES